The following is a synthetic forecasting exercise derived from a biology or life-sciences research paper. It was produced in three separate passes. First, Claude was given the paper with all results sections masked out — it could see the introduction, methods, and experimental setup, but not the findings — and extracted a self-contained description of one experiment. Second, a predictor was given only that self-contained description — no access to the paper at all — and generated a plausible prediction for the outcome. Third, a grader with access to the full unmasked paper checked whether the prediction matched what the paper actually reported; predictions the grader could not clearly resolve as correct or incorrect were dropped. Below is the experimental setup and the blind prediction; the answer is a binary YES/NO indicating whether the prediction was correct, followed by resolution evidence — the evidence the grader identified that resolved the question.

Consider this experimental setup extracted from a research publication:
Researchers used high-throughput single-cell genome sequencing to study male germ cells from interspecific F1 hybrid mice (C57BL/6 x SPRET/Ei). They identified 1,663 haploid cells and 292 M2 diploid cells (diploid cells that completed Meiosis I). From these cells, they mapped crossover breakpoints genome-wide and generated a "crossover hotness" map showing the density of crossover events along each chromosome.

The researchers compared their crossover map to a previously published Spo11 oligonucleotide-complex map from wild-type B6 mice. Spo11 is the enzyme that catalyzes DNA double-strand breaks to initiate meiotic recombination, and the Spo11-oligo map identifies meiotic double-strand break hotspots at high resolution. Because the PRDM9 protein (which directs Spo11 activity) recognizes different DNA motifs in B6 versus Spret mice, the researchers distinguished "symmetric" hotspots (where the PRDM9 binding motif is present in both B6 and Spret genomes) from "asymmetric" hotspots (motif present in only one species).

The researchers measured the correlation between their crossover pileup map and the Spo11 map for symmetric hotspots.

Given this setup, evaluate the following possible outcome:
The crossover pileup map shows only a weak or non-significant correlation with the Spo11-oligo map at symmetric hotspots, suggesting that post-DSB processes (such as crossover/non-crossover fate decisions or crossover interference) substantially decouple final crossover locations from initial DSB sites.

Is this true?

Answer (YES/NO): YES